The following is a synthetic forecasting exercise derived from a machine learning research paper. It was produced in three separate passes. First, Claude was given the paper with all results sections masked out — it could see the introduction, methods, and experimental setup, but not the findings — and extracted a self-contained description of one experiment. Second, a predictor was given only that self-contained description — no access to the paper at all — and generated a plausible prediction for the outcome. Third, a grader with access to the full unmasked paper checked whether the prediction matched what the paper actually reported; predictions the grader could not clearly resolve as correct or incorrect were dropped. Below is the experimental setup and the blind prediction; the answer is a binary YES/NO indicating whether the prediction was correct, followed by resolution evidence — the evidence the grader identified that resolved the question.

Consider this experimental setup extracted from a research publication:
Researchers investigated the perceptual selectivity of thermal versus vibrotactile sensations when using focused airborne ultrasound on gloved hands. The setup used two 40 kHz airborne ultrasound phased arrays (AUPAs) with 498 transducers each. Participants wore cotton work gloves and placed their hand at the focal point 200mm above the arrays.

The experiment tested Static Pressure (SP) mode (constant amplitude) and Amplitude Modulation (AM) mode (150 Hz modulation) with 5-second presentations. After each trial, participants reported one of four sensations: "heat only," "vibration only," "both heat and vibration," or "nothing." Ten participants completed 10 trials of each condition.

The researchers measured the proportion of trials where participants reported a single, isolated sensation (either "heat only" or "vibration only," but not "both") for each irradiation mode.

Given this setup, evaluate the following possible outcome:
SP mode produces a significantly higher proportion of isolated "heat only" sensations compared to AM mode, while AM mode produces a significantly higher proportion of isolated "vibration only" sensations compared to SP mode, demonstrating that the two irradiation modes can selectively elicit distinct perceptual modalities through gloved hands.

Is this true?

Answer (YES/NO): YES